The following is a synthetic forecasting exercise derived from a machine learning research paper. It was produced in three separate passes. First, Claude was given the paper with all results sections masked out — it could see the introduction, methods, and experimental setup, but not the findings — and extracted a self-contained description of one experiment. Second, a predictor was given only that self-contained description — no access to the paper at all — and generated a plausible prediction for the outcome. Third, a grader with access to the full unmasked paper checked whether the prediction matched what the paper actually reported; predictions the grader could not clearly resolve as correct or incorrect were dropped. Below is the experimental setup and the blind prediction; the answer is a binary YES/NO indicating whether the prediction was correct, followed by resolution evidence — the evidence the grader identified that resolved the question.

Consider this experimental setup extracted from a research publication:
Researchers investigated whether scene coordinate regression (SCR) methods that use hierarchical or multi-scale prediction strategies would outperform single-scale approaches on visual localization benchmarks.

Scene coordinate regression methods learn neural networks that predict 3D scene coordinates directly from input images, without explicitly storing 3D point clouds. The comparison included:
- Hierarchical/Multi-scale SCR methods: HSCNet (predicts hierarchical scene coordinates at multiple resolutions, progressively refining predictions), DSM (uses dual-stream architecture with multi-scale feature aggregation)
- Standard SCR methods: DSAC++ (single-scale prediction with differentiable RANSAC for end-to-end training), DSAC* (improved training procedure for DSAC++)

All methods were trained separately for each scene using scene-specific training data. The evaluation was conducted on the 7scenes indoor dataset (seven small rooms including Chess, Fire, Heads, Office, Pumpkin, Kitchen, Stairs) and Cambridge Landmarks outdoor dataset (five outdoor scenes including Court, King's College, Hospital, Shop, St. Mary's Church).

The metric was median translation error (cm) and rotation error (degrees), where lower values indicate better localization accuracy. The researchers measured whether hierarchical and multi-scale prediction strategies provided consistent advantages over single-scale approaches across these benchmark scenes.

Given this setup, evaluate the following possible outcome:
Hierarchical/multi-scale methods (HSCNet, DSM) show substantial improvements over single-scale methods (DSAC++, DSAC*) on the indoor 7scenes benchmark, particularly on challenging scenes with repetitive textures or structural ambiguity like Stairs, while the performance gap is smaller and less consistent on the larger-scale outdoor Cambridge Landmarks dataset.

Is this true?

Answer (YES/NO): NO